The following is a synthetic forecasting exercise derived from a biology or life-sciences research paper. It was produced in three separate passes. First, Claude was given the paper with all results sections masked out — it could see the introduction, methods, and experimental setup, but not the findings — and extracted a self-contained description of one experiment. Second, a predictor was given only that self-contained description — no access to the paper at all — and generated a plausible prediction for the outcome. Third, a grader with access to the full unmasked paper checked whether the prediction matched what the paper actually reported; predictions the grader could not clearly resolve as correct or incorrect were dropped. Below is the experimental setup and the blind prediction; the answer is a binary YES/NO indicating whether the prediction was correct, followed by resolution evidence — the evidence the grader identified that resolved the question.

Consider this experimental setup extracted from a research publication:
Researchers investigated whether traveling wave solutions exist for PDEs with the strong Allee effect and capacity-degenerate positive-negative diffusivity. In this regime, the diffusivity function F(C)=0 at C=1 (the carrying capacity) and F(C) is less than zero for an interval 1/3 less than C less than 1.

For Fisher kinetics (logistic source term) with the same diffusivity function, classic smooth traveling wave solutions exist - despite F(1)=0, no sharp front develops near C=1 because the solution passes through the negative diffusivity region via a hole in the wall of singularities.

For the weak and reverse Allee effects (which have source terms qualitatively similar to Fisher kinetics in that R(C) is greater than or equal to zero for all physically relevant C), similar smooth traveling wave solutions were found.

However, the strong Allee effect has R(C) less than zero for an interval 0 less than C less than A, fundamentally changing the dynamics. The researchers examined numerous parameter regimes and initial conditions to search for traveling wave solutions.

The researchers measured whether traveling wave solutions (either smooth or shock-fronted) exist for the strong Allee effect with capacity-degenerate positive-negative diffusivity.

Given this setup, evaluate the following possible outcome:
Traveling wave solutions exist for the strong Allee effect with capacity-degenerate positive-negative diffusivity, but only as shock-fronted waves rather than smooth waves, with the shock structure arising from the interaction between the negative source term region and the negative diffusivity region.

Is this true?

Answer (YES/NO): NO